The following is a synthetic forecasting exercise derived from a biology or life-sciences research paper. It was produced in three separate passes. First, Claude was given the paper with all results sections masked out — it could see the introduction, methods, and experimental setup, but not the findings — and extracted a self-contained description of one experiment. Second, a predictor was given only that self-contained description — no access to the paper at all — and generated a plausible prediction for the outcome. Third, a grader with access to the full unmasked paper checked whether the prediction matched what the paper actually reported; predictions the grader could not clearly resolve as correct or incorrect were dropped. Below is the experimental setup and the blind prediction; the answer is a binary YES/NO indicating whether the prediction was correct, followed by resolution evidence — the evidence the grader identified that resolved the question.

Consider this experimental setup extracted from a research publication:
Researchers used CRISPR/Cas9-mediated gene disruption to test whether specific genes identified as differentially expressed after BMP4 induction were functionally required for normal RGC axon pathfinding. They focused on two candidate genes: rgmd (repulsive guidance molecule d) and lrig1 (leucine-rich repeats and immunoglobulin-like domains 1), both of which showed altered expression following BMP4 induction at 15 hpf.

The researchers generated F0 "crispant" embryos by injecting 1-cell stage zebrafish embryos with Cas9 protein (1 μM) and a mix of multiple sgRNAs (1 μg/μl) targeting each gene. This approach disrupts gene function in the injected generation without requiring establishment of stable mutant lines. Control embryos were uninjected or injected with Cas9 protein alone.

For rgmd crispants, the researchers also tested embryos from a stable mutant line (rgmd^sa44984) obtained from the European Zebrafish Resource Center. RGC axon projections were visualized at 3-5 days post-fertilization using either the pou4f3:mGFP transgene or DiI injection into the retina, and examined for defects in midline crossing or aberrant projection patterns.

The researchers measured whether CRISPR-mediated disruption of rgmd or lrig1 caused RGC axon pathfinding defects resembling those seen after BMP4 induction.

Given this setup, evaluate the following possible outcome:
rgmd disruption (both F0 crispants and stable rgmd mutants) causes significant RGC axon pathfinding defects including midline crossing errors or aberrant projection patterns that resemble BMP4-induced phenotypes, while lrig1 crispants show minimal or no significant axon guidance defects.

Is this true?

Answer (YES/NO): NO